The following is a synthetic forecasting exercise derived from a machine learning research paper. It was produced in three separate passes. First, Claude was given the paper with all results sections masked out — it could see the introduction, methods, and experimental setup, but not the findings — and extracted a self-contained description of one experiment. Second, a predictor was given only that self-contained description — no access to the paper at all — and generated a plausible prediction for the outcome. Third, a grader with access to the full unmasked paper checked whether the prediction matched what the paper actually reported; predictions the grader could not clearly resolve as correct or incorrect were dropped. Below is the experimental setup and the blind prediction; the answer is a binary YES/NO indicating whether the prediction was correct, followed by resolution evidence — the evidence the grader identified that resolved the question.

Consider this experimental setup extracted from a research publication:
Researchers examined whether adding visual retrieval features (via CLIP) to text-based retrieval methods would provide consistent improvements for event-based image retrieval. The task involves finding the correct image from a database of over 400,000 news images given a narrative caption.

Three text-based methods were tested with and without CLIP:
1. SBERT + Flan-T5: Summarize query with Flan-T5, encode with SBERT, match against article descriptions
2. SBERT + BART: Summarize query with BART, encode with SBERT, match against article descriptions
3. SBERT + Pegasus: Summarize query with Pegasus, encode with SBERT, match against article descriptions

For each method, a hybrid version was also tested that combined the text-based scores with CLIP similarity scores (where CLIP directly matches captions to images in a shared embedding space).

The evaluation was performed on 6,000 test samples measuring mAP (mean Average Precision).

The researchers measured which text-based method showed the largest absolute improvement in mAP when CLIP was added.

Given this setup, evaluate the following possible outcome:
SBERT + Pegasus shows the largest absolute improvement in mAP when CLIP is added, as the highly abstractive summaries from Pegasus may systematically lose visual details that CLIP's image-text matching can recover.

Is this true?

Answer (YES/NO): NO